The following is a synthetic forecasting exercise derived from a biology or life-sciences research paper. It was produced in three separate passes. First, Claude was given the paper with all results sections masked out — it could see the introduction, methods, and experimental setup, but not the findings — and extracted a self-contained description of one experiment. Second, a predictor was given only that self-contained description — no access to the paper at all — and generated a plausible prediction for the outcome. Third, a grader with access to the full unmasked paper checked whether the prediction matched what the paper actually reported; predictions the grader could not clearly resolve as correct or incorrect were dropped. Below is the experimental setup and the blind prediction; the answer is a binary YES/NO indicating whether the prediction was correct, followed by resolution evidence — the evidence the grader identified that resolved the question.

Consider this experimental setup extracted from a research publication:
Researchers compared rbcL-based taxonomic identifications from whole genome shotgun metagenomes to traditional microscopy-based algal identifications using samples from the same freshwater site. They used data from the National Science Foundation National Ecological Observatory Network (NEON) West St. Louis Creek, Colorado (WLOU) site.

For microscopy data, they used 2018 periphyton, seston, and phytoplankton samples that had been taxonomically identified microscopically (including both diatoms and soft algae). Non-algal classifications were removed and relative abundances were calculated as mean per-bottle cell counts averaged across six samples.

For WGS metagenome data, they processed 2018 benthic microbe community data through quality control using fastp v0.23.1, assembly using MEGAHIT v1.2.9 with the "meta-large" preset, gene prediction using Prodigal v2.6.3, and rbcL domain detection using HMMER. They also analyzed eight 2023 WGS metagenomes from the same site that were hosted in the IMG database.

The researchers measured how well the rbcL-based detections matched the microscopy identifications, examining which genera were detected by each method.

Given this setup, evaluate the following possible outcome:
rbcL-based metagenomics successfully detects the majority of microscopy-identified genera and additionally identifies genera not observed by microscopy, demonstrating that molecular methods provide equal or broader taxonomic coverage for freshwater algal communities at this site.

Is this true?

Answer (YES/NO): NO